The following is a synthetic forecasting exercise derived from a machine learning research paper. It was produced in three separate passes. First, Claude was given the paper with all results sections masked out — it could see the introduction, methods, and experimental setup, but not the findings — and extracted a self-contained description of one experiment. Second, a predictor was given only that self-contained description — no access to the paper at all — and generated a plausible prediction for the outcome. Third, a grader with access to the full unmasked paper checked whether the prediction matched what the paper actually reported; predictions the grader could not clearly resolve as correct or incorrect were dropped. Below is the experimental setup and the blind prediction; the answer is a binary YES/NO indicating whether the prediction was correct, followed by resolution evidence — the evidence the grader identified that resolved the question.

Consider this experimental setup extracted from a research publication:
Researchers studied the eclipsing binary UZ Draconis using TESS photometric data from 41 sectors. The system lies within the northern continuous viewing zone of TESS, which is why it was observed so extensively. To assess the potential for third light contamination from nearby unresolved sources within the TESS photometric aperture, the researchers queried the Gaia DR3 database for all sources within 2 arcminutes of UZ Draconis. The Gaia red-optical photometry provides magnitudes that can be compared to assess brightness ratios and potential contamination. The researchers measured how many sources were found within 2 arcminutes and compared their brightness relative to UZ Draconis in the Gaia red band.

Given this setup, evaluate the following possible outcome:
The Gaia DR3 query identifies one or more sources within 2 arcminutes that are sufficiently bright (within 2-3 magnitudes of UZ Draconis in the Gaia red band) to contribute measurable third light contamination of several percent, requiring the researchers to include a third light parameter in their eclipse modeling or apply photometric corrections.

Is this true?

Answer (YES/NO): NO